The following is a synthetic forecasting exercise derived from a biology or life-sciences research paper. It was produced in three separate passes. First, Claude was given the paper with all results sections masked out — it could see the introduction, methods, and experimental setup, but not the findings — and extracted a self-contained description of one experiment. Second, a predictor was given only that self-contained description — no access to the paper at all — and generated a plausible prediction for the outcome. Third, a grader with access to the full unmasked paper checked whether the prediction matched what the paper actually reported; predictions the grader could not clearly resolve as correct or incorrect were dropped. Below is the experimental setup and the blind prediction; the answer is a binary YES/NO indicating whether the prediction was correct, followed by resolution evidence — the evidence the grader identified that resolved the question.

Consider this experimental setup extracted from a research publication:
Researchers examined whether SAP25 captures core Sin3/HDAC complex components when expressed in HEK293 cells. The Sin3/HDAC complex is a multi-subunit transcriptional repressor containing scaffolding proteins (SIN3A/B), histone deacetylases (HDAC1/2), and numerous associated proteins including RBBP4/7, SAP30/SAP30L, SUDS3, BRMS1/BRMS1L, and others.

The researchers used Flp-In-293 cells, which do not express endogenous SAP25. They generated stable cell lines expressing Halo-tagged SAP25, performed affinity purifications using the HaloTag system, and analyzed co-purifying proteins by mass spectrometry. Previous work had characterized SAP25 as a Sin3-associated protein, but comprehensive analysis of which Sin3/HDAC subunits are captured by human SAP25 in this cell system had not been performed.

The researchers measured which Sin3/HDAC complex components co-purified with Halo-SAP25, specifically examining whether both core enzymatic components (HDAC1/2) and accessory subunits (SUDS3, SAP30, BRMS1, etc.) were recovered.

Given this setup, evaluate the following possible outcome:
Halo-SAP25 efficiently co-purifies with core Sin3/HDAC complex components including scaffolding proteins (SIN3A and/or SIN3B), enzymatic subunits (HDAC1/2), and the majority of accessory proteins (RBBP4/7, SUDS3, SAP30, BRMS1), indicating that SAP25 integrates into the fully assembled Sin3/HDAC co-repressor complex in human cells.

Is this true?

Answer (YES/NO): YES